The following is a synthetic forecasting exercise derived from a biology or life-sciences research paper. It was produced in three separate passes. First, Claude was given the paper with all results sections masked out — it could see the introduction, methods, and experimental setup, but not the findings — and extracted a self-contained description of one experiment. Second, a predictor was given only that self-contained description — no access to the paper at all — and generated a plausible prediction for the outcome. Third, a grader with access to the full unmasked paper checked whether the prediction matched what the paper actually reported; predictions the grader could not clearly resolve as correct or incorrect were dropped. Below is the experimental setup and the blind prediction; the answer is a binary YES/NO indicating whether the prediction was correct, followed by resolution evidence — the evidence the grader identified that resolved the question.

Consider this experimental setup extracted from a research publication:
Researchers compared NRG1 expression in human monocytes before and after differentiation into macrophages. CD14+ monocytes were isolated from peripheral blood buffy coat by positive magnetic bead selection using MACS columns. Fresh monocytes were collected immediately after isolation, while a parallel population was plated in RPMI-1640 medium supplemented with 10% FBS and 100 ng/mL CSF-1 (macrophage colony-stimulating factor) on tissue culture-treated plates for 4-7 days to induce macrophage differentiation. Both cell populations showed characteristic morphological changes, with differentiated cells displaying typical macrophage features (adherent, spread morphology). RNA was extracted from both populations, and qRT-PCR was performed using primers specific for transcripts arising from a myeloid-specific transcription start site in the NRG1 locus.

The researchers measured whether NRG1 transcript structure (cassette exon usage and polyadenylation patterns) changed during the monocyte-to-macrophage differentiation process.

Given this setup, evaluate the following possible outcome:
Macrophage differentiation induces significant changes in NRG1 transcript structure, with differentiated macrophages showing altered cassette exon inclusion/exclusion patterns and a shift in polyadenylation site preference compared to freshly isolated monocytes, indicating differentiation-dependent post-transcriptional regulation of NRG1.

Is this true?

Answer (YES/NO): YES